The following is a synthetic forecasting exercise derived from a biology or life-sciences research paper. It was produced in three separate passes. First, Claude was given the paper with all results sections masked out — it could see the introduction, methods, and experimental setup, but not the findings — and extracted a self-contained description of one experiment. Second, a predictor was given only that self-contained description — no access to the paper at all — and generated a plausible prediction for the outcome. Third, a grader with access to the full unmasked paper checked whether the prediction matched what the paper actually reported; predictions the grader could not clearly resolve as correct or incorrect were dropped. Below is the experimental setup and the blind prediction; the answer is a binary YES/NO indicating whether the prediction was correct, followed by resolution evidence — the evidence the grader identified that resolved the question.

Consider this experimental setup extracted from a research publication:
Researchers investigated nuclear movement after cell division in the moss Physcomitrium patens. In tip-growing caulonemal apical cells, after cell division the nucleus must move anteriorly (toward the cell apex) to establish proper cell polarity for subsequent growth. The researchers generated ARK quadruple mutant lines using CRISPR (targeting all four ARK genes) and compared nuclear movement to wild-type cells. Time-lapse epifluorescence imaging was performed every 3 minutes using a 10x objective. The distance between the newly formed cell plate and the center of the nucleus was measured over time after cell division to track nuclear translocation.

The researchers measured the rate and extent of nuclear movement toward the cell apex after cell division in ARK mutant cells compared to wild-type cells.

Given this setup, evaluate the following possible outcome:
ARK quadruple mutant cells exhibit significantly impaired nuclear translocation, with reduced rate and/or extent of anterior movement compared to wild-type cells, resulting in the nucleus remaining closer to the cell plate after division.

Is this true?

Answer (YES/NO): YES